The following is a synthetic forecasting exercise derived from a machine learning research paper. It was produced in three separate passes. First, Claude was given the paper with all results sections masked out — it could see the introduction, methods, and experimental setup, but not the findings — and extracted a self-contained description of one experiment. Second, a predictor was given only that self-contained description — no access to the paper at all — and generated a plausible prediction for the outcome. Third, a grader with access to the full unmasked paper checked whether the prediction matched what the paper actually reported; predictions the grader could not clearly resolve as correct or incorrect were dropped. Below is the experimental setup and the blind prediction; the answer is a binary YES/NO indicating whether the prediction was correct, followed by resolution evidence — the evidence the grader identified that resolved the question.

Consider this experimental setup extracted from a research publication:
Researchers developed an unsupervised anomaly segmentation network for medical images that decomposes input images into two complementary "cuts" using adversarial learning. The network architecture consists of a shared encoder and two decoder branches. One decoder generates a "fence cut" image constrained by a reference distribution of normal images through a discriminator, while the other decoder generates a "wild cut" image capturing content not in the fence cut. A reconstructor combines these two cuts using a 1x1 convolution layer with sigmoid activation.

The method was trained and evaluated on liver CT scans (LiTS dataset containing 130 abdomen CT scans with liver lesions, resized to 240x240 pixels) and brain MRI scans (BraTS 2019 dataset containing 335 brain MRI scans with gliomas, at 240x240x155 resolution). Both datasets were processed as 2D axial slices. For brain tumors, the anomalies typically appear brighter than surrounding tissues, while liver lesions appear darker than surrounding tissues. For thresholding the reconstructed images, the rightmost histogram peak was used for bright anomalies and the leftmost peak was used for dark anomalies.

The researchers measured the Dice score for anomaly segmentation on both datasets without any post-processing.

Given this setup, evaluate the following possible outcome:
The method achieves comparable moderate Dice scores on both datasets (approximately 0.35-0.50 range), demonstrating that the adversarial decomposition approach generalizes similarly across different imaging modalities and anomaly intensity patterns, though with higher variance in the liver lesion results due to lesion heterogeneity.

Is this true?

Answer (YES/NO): NO